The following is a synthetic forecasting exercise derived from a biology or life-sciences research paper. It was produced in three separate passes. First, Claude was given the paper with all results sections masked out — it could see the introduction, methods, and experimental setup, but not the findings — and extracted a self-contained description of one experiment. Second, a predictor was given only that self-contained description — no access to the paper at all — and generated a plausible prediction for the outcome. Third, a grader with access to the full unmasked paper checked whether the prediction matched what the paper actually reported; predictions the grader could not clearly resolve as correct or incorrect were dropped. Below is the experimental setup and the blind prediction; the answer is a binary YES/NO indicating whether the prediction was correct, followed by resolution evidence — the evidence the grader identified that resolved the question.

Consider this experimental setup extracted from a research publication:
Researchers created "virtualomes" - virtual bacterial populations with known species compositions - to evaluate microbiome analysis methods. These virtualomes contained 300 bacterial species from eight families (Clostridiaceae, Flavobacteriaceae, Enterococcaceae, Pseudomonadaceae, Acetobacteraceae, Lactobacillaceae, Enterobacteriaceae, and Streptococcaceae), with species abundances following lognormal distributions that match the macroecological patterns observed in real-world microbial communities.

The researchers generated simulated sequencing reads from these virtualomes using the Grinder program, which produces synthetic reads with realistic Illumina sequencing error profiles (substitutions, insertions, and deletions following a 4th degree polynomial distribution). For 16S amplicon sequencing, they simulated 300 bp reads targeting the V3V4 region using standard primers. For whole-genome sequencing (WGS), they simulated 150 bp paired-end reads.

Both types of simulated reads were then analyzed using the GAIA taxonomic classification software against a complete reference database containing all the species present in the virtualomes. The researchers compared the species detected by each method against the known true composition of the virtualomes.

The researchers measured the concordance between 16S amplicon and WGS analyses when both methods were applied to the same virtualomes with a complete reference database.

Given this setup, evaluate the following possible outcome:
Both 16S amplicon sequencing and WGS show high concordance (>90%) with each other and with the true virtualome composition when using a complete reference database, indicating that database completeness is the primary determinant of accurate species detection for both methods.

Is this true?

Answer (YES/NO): NO